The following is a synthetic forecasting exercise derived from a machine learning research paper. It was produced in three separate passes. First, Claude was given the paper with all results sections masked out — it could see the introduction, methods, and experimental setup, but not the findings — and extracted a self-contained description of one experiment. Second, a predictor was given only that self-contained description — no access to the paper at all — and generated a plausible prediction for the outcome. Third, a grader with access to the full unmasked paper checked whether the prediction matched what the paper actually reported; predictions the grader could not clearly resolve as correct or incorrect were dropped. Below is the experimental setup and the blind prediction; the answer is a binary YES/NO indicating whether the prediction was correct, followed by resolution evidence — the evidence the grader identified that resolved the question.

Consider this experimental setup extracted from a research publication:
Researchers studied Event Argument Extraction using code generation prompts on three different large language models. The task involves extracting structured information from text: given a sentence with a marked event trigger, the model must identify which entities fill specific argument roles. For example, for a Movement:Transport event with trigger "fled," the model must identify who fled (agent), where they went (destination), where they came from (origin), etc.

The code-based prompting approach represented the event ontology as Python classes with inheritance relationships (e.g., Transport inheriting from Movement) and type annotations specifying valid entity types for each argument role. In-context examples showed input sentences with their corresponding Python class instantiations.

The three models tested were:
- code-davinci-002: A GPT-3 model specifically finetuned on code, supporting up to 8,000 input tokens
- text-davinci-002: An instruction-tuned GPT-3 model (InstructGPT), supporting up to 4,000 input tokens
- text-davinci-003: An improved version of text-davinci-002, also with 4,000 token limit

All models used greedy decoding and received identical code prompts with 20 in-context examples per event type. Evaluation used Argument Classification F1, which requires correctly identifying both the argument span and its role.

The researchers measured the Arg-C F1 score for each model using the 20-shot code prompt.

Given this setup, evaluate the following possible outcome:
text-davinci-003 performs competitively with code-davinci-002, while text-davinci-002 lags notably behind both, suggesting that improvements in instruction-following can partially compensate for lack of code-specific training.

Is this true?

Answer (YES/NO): NO